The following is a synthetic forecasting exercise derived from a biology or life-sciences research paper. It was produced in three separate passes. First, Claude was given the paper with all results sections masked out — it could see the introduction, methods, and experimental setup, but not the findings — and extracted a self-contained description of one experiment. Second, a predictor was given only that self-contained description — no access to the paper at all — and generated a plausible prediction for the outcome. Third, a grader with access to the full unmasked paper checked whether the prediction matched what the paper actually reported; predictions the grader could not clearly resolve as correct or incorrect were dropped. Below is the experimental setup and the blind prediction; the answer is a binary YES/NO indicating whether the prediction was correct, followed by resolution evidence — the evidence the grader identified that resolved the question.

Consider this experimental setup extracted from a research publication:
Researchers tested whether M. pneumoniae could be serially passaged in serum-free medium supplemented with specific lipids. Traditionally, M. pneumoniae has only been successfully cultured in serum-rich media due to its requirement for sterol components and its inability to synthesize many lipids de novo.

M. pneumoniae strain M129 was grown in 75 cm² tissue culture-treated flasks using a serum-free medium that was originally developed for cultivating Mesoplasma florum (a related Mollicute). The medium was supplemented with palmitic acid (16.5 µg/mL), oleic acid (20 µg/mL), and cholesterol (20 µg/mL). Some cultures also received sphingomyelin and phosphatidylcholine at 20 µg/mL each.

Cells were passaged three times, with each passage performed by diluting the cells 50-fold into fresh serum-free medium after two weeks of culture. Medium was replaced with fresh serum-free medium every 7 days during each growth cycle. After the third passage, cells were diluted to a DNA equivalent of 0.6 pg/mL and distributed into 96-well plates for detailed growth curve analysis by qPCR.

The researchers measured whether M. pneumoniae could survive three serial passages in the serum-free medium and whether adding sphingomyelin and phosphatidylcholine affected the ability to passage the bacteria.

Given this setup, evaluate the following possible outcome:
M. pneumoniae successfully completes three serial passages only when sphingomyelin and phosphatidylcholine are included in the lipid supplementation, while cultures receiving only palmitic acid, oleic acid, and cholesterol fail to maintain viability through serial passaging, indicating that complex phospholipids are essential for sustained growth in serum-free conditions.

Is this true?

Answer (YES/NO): NO